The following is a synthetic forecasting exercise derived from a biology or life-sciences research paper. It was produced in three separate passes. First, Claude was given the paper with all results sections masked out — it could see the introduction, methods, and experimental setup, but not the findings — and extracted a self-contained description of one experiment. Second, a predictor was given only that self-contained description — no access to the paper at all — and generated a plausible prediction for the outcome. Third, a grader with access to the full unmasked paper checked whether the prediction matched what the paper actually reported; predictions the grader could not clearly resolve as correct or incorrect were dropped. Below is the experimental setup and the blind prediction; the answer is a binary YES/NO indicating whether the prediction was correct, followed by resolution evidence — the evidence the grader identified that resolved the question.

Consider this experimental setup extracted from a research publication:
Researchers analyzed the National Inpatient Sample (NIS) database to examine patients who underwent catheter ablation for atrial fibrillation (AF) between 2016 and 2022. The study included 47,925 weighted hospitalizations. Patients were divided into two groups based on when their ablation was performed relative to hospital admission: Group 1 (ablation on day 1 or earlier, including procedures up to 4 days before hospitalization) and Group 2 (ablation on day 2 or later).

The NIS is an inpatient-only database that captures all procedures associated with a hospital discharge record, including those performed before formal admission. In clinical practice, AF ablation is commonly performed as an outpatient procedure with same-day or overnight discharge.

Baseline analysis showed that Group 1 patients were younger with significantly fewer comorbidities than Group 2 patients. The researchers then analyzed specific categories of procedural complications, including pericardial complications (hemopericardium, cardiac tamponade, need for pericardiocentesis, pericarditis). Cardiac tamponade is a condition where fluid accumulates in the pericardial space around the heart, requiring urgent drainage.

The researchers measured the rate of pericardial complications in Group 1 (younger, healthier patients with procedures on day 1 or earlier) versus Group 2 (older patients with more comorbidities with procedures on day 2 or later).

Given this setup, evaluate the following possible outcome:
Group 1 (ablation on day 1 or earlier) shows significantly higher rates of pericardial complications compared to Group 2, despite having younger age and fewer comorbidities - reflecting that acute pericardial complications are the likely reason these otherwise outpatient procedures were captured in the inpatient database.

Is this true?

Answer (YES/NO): YES